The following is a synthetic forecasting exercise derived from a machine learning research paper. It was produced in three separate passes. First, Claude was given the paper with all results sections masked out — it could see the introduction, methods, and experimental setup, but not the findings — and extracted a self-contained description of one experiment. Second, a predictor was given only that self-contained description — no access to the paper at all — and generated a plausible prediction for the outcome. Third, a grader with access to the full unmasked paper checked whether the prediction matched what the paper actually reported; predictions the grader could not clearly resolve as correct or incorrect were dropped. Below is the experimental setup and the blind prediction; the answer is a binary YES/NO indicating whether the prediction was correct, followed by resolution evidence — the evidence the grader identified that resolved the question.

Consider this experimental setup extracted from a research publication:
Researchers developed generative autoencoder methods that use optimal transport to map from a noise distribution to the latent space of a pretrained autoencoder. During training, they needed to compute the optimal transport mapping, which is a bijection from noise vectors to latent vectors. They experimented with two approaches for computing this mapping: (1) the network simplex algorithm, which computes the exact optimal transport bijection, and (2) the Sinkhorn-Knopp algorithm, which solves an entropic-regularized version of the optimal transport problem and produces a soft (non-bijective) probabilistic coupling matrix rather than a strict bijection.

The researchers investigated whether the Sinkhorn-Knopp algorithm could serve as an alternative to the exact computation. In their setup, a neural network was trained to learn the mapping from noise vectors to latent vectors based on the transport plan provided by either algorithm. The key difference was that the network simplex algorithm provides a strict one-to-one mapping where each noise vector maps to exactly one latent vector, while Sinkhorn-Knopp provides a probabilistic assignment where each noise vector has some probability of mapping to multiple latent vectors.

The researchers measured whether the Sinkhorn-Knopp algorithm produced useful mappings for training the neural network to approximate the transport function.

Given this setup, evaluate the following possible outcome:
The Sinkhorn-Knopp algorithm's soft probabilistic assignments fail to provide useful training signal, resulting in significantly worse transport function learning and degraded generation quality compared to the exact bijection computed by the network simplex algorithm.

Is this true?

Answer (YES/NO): YES